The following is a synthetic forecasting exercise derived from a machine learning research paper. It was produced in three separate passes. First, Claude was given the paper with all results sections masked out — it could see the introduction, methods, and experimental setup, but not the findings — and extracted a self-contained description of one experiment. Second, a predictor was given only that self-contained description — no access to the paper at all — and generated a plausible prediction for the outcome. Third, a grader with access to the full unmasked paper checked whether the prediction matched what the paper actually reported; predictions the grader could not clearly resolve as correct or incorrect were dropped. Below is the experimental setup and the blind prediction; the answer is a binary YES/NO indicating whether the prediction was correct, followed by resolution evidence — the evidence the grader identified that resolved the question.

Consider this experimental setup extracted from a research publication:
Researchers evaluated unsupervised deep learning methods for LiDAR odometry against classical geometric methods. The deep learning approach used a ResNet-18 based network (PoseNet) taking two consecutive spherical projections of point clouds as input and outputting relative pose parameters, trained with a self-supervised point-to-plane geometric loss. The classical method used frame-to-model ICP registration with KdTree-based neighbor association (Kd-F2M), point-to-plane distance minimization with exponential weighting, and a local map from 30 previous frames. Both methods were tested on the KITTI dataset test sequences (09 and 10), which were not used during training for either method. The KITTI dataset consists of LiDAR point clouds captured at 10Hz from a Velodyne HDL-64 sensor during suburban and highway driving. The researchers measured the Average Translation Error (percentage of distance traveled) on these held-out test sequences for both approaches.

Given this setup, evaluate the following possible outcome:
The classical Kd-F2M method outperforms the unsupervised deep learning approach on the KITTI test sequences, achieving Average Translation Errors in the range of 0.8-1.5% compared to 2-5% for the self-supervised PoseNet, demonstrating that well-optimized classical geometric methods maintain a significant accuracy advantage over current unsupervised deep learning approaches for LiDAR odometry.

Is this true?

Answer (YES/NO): NO